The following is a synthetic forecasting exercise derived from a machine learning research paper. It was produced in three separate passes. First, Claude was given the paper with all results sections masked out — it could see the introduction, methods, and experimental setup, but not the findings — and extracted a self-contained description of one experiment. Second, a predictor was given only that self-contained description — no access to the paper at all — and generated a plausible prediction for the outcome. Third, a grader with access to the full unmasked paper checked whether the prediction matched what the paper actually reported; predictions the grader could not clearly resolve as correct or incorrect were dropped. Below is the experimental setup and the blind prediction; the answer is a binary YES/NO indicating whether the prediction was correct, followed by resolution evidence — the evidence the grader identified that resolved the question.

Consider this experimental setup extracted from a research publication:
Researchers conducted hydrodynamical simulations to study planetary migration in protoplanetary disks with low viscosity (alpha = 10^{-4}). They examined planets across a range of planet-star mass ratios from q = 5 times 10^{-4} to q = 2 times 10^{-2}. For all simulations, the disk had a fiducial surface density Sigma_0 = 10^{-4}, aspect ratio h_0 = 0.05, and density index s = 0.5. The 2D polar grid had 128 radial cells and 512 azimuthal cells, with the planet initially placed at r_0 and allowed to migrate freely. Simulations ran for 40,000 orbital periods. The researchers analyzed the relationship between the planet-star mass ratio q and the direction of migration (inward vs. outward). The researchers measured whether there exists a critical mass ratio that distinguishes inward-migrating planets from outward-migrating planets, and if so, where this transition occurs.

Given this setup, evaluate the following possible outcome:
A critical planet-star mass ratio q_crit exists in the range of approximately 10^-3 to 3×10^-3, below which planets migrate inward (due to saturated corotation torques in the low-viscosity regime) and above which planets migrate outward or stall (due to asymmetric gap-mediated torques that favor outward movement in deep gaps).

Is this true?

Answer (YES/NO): YES